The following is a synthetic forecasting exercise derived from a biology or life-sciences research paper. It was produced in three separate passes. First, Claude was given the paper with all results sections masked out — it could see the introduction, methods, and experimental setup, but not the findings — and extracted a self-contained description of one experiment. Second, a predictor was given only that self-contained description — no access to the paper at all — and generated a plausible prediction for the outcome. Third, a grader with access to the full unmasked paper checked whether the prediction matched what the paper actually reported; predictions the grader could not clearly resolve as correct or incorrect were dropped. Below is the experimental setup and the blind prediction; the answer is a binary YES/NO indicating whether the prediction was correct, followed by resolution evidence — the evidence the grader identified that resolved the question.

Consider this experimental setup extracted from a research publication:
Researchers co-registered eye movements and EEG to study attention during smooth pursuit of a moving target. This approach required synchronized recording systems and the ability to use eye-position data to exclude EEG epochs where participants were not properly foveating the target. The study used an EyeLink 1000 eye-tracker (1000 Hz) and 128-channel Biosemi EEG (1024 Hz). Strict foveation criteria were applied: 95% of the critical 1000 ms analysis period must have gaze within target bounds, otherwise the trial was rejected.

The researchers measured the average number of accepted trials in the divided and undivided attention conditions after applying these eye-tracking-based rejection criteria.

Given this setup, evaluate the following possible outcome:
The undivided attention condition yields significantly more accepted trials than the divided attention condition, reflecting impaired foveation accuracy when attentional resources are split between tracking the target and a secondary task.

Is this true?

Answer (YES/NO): NO